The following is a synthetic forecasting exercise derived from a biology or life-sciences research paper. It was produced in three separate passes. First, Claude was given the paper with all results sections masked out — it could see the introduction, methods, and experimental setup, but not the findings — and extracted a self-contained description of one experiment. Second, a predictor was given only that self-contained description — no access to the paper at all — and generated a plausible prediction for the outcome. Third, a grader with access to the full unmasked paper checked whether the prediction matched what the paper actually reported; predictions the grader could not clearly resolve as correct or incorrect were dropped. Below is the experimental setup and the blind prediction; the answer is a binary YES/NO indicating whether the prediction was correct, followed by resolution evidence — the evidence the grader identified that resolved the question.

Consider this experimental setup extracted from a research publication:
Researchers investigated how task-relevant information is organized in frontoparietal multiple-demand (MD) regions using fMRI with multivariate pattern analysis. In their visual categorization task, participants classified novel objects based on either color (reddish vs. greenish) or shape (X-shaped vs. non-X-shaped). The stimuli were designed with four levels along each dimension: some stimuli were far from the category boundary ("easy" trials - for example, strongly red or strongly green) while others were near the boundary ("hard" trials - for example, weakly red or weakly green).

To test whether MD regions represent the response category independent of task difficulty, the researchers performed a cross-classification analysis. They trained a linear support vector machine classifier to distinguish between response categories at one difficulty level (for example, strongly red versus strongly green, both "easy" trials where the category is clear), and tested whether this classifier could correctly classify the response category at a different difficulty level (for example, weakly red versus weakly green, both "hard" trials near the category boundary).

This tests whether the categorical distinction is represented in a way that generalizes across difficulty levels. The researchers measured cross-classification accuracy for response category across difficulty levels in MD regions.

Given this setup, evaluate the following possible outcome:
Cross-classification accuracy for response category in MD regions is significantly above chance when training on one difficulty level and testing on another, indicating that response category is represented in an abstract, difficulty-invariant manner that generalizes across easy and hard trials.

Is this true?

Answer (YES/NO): NO